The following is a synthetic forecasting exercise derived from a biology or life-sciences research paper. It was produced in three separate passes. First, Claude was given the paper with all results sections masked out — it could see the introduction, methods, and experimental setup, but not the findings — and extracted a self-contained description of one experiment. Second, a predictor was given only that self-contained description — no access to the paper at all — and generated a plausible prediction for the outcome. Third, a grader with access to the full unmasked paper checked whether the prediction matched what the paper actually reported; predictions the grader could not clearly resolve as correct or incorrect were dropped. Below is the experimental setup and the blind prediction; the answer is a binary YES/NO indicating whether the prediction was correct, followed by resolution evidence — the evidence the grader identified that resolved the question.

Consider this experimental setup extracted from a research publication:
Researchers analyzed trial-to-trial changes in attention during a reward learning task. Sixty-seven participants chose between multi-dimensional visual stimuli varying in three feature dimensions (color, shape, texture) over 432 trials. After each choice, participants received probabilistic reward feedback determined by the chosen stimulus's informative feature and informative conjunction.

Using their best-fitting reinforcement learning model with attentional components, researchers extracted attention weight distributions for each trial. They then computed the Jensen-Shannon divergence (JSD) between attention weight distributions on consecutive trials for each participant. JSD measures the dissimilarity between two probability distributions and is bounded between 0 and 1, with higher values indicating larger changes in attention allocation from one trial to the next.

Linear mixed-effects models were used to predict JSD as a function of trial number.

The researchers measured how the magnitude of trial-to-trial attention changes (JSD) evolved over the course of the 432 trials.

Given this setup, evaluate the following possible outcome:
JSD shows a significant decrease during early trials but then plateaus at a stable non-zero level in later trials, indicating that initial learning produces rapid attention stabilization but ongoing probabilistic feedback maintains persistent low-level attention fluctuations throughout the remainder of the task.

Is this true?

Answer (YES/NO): NO